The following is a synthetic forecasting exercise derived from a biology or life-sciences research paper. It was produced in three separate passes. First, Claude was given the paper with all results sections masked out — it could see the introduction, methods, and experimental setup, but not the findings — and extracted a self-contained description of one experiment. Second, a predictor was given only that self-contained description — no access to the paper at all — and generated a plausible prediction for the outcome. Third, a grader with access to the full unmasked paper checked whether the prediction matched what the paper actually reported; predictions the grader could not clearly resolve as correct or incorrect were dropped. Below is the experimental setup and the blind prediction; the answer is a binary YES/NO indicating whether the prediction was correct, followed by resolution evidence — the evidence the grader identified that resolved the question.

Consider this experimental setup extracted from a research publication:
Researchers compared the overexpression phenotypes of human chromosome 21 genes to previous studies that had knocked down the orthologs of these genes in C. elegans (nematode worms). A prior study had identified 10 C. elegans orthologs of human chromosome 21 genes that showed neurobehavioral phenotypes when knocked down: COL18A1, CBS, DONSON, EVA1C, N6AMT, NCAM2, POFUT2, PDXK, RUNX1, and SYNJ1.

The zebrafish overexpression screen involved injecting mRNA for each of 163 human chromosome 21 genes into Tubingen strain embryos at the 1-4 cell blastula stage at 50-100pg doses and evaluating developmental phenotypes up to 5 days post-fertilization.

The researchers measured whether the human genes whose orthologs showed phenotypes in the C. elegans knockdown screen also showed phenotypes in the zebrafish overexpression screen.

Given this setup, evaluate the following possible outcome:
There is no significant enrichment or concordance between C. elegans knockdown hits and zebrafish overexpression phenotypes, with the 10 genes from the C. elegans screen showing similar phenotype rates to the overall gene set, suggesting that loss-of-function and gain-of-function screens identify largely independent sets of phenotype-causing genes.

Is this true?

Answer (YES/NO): YES